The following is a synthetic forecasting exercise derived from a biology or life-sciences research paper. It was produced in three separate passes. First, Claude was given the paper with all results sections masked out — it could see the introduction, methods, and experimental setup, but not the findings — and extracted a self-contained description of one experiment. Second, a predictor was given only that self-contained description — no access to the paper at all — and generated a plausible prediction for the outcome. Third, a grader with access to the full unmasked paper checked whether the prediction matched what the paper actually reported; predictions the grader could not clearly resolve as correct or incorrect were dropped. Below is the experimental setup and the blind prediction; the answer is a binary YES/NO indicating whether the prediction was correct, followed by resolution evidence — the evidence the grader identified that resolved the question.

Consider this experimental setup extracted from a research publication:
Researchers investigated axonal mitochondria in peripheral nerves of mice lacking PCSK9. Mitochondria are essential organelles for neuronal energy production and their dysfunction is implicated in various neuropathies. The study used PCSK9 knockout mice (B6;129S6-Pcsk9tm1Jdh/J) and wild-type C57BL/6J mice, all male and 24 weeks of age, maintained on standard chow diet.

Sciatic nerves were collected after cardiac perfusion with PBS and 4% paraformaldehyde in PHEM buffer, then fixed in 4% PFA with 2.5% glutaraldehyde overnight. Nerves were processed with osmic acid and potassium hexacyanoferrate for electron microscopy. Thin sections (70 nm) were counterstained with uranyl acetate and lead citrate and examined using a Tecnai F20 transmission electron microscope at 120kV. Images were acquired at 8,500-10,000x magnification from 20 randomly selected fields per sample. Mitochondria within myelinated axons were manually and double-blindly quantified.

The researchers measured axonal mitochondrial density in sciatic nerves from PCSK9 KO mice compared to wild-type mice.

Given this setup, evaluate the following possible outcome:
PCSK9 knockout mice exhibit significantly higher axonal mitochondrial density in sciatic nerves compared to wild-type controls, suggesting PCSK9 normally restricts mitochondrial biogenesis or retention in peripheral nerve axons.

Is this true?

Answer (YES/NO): YES